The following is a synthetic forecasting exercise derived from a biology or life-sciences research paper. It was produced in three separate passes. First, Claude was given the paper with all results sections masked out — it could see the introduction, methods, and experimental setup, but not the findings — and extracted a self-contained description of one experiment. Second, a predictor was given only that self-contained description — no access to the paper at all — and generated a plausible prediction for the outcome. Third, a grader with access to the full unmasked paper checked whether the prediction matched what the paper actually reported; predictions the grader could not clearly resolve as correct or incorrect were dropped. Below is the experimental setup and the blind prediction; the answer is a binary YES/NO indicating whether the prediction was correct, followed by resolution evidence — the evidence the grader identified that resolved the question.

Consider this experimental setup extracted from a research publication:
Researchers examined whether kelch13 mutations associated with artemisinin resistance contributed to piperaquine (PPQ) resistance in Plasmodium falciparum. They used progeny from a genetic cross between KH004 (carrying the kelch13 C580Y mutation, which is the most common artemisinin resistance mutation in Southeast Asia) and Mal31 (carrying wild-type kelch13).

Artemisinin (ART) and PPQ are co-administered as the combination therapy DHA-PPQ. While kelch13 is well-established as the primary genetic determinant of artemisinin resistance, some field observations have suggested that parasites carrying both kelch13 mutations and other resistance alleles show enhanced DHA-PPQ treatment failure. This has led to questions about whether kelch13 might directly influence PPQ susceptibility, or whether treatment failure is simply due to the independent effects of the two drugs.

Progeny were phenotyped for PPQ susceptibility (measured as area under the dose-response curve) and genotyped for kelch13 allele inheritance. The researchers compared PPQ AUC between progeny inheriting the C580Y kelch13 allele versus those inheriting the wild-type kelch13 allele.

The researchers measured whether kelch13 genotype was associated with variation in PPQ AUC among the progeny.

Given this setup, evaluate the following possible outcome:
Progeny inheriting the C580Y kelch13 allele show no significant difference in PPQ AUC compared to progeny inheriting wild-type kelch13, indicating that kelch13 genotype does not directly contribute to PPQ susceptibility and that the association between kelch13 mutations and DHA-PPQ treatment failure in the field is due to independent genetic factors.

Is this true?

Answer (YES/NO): YES